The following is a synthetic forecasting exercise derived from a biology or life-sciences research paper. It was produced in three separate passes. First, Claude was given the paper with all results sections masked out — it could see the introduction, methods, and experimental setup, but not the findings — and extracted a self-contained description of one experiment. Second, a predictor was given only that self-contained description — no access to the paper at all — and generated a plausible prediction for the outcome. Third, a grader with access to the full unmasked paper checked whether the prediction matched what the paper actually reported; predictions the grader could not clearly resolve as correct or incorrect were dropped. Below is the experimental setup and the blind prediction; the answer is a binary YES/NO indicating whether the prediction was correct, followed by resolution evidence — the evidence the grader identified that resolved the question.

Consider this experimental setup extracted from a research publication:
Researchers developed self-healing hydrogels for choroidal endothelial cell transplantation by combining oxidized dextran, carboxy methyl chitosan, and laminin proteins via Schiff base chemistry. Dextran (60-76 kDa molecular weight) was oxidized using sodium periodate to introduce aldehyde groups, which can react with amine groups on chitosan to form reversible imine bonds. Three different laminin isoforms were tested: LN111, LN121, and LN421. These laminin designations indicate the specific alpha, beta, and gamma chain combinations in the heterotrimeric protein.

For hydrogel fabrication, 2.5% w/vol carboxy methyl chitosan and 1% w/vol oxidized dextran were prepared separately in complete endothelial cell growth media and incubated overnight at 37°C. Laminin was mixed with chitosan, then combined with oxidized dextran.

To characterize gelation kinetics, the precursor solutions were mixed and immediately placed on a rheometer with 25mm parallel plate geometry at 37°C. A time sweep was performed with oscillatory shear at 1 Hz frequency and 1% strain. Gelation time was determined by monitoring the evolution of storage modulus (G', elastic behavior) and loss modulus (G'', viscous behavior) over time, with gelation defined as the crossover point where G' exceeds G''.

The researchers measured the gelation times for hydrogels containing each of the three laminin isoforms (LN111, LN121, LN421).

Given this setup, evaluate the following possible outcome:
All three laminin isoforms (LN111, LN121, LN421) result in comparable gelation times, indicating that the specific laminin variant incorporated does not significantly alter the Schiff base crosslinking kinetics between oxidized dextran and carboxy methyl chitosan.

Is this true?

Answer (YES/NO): YES